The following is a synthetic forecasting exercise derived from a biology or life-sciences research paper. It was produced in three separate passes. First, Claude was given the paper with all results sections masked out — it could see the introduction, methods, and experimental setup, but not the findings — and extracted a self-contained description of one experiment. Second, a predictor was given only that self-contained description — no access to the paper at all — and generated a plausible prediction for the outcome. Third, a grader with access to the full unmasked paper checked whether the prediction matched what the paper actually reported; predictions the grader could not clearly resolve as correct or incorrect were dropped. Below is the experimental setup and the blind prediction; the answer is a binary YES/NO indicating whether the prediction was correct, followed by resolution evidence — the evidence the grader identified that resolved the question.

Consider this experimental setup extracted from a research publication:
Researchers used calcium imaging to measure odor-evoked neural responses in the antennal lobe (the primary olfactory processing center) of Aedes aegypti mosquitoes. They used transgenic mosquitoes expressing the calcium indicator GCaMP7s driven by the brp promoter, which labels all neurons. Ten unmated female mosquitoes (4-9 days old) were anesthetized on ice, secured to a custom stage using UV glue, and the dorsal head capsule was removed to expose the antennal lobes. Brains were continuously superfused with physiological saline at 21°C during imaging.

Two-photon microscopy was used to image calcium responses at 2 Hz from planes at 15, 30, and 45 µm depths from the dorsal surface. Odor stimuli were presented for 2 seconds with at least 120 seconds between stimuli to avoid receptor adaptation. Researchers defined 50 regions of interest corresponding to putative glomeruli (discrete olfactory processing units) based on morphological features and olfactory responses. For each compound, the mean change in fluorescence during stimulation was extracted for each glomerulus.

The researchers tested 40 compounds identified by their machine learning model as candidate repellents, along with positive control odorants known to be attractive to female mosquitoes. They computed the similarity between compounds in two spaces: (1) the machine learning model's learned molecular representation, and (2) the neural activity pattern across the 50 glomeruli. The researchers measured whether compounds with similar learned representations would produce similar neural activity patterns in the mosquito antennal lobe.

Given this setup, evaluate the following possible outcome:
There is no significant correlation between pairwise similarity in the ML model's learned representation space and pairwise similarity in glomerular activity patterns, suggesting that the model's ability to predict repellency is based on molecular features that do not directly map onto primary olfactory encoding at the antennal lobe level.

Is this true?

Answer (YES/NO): YES